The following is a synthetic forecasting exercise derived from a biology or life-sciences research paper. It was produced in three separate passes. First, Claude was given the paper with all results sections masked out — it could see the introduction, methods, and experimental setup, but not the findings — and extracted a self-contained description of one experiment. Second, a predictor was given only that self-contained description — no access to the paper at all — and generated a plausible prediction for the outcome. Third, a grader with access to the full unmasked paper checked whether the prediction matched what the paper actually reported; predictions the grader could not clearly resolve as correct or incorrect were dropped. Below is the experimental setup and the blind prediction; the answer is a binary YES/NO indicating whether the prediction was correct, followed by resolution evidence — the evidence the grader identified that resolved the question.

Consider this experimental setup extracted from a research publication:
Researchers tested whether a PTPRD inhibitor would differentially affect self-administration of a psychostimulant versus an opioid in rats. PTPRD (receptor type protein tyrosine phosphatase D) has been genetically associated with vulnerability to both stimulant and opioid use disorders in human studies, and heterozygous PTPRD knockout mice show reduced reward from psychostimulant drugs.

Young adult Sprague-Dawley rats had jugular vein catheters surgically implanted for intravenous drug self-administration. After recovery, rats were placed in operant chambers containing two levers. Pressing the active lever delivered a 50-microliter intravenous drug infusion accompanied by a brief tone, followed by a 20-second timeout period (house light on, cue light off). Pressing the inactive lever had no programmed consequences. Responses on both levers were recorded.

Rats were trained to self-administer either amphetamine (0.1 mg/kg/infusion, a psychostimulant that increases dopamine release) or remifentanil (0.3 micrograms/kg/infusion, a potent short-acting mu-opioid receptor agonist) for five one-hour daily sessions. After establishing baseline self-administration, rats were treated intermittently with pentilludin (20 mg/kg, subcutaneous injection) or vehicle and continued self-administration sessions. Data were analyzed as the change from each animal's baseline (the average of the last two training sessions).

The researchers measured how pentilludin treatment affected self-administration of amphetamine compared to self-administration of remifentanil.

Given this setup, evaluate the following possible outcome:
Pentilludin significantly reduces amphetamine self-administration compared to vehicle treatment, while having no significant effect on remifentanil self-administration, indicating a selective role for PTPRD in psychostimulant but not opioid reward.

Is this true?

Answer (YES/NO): NO